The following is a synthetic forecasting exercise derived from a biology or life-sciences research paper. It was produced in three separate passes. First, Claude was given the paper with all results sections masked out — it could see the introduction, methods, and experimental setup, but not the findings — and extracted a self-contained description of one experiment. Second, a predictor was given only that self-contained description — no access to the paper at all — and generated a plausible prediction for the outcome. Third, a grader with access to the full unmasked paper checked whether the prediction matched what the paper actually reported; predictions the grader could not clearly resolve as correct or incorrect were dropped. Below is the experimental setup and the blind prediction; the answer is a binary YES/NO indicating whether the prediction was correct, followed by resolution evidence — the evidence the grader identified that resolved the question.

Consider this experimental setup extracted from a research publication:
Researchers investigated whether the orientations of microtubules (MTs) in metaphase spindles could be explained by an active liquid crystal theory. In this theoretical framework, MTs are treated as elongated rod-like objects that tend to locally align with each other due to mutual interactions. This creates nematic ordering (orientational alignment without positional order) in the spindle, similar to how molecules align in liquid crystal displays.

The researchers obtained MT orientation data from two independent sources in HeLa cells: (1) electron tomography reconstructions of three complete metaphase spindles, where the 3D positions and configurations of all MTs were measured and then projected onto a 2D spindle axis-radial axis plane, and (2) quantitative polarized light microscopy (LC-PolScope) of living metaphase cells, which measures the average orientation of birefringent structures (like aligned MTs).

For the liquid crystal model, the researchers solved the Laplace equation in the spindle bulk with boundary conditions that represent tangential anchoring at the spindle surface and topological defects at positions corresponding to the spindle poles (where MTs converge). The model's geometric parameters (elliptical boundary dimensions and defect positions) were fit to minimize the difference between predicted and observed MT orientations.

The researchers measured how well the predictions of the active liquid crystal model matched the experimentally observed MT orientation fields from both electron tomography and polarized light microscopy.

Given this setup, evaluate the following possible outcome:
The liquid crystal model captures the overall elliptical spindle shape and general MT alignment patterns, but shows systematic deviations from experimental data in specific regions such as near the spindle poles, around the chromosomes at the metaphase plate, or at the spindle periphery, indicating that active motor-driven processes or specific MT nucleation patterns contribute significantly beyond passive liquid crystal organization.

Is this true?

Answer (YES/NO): NO